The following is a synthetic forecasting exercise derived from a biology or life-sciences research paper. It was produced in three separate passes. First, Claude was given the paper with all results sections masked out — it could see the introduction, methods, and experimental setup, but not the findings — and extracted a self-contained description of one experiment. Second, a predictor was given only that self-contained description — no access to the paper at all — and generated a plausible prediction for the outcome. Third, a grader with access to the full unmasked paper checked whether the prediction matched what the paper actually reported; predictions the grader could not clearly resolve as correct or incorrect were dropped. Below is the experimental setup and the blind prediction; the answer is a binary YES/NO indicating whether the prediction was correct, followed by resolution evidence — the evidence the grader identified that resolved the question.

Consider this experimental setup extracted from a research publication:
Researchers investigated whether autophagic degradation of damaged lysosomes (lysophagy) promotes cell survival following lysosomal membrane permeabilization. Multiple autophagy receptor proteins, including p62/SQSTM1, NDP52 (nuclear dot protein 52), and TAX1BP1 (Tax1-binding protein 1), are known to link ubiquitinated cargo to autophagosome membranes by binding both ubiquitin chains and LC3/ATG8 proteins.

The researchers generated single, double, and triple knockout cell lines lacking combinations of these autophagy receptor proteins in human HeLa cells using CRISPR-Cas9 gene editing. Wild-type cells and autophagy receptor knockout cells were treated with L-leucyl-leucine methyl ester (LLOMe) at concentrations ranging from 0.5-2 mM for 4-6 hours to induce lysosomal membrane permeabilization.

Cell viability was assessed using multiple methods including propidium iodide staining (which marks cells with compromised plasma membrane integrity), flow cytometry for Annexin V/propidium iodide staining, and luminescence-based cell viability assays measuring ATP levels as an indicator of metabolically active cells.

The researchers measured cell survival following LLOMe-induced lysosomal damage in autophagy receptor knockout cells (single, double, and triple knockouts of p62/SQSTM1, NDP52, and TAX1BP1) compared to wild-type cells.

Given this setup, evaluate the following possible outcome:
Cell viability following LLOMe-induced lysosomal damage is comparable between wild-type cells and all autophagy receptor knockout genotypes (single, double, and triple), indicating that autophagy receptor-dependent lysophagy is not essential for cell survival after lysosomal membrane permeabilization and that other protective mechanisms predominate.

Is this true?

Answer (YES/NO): NO